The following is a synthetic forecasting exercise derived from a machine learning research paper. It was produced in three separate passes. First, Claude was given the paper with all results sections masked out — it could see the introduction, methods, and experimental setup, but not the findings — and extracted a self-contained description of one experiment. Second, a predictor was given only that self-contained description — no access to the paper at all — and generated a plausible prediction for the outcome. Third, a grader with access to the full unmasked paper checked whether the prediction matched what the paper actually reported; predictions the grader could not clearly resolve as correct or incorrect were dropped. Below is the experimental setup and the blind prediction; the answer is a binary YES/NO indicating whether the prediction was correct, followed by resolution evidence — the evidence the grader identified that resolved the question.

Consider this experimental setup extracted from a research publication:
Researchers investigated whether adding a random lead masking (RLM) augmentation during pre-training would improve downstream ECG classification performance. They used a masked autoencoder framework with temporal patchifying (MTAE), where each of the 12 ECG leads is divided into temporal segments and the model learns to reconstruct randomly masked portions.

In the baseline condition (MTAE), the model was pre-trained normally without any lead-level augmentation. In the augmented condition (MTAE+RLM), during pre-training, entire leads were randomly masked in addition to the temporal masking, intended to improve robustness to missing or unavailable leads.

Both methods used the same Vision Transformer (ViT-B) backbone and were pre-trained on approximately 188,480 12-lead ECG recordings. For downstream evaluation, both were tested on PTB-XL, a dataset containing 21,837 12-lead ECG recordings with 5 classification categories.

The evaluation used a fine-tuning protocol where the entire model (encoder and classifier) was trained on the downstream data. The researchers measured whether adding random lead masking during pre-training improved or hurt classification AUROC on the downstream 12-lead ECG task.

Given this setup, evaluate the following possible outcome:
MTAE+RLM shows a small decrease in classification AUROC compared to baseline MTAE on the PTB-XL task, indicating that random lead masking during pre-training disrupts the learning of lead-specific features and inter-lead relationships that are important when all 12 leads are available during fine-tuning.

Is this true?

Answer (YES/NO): NO